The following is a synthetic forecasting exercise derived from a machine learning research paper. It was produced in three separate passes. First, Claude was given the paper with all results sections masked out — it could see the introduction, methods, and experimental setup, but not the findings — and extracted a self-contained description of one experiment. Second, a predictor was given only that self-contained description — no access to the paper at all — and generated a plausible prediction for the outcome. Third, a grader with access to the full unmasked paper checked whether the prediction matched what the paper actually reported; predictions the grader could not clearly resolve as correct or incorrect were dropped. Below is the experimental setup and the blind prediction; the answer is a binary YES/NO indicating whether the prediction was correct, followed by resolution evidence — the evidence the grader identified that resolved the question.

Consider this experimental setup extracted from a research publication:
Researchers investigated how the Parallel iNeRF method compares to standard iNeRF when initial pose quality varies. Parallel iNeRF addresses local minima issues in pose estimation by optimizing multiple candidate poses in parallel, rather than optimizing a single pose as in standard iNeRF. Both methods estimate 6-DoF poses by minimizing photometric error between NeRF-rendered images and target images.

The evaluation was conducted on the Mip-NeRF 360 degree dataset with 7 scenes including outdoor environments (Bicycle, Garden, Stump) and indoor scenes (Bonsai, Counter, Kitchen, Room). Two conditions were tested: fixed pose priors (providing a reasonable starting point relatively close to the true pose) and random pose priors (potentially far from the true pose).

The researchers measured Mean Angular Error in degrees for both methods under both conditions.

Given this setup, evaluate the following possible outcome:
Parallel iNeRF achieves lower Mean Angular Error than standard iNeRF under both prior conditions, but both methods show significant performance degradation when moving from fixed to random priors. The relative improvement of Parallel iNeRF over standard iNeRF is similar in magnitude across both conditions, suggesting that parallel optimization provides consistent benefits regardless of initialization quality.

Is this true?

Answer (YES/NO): NO